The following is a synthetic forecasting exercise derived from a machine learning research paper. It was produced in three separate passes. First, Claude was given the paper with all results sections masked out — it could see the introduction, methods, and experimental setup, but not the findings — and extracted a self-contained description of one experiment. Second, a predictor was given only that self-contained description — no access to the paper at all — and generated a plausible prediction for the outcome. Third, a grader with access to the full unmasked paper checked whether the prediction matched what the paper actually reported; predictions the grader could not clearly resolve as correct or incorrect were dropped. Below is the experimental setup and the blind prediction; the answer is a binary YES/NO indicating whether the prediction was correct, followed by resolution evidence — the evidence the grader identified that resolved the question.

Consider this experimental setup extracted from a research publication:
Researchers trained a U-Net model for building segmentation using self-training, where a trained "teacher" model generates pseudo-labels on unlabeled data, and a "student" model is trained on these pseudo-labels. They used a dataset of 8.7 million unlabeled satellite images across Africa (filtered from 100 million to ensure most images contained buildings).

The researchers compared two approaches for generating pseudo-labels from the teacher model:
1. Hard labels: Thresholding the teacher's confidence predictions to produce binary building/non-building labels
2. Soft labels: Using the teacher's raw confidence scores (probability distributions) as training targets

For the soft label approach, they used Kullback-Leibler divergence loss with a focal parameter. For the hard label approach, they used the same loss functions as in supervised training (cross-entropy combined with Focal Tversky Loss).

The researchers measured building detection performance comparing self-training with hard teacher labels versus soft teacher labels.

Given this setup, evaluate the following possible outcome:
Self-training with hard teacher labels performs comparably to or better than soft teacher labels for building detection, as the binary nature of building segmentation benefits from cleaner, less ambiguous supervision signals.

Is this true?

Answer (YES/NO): NO